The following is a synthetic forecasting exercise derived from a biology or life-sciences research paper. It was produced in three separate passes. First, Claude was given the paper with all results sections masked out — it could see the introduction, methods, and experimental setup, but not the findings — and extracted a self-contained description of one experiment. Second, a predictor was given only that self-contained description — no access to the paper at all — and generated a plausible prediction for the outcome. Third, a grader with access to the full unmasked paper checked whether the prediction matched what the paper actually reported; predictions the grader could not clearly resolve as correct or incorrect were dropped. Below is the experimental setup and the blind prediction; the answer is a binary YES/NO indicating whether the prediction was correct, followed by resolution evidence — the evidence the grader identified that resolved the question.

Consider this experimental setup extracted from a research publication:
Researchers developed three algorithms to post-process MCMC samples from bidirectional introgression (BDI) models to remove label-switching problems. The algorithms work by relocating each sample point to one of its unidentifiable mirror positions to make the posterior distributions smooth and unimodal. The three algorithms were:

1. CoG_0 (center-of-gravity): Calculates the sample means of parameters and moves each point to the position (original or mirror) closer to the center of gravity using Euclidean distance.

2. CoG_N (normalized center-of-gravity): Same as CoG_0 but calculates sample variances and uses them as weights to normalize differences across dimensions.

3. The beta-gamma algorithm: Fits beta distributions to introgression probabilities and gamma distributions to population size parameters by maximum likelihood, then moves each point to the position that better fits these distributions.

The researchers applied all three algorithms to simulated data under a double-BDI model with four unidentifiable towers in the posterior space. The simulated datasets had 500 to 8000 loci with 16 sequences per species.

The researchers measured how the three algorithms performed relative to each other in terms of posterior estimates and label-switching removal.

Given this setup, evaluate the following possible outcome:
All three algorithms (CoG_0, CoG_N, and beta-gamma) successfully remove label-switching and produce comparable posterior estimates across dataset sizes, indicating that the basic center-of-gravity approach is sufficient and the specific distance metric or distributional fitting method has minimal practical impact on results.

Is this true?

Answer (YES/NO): YES